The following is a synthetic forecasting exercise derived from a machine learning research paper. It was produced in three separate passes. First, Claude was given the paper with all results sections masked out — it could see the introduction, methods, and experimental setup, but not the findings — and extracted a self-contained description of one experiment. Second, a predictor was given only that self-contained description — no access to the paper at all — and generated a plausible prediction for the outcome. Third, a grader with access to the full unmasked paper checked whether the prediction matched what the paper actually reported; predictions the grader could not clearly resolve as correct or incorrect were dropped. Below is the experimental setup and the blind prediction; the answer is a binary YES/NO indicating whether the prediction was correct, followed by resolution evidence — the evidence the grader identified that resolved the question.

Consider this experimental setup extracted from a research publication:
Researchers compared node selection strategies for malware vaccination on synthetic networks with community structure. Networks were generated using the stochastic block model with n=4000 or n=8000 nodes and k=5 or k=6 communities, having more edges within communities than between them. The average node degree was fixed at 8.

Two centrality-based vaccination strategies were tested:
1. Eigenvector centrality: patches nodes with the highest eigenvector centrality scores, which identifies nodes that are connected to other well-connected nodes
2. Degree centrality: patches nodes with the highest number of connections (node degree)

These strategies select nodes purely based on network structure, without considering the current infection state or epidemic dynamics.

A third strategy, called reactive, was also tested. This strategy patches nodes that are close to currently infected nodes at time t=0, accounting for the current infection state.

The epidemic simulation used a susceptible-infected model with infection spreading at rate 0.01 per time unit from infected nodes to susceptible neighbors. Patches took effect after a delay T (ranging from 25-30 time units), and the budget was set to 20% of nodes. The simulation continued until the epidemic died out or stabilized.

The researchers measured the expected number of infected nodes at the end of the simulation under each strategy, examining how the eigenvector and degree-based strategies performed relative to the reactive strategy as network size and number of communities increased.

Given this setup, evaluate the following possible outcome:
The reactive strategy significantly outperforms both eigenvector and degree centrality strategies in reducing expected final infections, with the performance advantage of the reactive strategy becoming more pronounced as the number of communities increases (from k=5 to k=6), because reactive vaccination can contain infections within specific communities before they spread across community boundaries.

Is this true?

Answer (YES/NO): YES